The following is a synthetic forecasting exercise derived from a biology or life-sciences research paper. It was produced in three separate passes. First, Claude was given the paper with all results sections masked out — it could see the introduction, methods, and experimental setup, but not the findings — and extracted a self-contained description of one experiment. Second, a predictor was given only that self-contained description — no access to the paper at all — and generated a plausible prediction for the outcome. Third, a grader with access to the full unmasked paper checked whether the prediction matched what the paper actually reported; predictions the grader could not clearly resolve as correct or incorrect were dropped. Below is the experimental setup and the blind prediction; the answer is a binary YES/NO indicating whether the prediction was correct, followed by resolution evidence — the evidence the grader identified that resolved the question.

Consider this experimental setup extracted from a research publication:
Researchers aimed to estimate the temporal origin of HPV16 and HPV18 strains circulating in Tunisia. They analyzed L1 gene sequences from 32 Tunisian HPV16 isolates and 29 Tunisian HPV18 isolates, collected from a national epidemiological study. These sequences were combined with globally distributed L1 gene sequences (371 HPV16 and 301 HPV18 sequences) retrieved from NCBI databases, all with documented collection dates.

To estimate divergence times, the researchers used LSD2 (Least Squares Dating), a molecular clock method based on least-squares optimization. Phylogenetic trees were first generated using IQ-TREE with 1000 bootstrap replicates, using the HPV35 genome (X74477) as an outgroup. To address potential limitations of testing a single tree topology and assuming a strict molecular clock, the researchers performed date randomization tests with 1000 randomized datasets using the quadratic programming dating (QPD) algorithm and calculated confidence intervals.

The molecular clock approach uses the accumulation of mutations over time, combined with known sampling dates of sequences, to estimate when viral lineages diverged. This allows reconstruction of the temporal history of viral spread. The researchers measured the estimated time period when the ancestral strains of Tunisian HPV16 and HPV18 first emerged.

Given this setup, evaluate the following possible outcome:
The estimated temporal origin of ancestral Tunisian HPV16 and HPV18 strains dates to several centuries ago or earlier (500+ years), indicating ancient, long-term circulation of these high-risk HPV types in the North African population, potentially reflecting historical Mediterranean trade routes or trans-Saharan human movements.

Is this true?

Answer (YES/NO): NO